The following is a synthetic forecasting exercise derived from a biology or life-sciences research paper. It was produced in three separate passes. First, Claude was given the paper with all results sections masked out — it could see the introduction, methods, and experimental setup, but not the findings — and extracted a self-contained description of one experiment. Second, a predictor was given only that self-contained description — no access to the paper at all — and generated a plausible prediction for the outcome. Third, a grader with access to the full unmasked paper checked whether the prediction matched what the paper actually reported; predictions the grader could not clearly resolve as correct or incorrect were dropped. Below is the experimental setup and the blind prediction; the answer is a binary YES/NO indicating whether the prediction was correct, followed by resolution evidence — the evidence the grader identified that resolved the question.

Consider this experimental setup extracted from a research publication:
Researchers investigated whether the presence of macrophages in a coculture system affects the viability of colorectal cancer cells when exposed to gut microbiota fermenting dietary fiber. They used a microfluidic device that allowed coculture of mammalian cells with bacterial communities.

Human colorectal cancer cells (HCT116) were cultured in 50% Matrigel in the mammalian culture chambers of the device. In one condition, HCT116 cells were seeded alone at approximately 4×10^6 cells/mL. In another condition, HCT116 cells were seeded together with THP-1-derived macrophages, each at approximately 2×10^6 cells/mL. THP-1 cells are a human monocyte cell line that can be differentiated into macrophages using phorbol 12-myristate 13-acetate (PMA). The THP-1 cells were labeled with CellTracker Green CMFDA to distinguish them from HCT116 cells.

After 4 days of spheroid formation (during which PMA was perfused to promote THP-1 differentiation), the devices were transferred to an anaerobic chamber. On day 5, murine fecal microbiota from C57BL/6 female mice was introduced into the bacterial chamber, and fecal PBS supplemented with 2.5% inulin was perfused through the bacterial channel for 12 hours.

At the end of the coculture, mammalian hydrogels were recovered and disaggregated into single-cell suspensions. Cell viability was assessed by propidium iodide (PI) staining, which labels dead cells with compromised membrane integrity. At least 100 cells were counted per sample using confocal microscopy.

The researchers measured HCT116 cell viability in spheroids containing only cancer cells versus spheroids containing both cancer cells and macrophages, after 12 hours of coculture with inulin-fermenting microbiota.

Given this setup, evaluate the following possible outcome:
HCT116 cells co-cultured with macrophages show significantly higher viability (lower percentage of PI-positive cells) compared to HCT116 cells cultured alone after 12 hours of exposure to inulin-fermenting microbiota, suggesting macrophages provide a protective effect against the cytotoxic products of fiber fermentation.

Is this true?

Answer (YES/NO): NO